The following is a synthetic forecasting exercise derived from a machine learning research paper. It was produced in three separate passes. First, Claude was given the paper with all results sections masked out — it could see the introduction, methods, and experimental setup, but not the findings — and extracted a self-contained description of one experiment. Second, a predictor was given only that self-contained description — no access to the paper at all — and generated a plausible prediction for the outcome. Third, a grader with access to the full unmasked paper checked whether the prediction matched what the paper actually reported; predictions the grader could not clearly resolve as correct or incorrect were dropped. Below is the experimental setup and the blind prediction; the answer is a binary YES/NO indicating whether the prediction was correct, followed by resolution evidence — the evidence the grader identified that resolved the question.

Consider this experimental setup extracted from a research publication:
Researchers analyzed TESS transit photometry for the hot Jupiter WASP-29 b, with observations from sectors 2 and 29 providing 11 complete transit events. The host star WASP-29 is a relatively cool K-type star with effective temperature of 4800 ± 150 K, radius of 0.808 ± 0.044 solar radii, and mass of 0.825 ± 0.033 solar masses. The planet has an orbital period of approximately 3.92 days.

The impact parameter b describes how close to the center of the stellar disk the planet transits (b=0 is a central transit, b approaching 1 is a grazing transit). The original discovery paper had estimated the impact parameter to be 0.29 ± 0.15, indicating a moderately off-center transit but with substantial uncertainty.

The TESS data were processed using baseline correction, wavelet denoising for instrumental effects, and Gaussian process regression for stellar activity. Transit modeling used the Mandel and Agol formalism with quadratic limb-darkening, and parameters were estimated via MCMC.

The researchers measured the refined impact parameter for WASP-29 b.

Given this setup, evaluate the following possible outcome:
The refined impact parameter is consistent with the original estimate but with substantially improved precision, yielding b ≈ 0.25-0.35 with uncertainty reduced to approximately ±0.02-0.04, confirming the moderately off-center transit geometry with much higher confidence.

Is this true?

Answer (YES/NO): NO